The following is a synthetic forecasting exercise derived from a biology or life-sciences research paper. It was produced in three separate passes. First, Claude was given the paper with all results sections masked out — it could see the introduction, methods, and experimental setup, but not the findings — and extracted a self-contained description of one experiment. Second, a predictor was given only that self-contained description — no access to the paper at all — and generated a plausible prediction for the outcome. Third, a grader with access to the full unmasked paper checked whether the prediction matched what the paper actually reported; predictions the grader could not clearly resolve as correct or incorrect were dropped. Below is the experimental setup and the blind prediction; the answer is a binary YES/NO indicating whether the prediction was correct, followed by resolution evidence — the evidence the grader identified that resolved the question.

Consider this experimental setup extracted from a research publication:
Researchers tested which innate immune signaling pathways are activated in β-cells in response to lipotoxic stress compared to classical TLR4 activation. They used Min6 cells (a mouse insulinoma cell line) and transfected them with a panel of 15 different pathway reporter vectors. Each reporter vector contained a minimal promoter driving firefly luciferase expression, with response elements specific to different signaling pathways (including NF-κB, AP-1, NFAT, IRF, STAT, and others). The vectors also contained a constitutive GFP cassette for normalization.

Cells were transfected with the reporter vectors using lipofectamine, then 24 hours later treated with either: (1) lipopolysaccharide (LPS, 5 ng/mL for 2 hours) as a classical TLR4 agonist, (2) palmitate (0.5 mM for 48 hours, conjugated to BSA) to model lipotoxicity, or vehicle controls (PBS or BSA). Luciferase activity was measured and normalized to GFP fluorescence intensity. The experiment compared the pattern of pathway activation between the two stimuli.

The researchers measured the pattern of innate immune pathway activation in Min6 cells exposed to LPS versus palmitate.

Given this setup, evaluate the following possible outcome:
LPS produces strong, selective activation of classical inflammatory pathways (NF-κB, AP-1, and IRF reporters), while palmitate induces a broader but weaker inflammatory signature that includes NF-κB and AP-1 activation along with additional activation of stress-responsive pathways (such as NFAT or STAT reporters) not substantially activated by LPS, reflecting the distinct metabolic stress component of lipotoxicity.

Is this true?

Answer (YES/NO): NO